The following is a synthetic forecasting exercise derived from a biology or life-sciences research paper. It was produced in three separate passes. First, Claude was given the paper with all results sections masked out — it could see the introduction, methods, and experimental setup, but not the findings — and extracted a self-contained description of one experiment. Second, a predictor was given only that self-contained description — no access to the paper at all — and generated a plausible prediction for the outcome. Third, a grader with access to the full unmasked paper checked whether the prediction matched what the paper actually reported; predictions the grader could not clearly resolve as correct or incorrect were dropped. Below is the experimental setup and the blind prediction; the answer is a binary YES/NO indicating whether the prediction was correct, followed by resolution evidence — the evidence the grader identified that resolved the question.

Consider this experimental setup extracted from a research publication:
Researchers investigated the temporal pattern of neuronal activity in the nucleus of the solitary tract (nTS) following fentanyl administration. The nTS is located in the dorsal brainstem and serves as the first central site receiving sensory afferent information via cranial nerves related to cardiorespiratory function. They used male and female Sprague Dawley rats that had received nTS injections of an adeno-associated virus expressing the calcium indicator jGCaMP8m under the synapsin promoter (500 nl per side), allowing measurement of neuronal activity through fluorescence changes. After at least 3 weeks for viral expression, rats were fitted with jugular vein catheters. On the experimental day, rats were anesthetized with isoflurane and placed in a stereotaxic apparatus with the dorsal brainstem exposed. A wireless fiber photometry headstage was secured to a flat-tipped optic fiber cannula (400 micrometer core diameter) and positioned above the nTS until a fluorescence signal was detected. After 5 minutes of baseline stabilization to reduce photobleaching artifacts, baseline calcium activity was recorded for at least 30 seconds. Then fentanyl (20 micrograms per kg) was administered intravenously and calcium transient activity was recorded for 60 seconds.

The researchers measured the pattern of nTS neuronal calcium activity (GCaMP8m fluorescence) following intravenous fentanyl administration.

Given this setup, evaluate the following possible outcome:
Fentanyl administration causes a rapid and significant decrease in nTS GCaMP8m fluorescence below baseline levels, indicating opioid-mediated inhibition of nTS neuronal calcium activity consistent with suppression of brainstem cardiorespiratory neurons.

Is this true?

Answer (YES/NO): NO